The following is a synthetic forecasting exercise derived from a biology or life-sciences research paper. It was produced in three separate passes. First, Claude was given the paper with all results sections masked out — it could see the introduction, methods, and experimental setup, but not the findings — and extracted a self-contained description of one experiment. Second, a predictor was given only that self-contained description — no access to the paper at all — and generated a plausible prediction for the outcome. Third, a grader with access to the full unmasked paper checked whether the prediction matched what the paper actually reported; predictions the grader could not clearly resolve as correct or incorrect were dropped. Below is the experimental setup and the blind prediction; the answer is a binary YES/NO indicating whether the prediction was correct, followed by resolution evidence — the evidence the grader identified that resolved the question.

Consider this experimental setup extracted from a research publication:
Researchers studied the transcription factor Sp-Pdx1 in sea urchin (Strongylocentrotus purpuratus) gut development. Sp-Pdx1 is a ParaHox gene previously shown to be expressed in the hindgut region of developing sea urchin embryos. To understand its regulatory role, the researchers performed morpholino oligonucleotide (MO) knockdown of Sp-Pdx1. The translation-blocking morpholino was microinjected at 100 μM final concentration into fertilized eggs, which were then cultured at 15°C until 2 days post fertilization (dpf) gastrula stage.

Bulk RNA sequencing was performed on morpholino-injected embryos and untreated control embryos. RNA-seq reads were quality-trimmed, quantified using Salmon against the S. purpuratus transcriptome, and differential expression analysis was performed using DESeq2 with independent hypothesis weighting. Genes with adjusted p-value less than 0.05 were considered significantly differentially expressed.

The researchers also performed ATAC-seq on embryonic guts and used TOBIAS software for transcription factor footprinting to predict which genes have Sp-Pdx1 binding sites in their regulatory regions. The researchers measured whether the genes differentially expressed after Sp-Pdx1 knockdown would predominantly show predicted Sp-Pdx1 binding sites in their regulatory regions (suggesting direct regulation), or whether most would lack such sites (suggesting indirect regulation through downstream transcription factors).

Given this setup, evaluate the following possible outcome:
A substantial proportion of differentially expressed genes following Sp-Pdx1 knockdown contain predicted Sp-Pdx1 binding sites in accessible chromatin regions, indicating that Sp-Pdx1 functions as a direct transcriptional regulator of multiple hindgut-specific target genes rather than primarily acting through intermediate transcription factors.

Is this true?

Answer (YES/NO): NO